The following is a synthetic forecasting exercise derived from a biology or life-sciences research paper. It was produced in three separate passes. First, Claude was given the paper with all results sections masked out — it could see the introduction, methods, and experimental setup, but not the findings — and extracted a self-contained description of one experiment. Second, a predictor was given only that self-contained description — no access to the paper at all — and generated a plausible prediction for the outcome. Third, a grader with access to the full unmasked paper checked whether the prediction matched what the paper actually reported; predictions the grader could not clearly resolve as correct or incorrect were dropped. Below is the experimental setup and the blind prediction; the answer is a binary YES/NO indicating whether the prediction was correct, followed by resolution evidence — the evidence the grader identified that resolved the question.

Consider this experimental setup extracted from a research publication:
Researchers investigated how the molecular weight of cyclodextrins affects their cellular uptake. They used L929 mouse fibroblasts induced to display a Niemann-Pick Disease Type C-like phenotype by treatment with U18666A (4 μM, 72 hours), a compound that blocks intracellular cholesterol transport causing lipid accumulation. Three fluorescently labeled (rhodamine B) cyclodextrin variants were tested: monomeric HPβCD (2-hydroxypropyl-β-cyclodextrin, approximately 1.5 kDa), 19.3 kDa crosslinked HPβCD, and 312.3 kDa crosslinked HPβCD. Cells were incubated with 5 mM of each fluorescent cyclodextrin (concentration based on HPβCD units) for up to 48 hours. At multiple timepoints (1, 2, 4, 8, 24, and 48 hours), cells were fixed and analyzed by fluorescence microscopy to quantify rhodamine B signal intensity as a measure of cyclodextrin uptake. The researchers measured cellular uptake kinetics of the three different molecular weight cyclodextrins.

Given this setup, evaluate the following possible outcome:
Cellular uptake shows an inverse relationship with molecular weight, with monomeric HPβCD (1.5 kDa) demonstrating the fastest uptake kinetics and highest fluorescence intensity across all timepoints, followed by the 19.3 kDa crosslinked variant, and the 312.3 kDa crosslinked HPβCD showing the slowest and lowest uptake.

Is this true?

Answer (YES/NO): YES